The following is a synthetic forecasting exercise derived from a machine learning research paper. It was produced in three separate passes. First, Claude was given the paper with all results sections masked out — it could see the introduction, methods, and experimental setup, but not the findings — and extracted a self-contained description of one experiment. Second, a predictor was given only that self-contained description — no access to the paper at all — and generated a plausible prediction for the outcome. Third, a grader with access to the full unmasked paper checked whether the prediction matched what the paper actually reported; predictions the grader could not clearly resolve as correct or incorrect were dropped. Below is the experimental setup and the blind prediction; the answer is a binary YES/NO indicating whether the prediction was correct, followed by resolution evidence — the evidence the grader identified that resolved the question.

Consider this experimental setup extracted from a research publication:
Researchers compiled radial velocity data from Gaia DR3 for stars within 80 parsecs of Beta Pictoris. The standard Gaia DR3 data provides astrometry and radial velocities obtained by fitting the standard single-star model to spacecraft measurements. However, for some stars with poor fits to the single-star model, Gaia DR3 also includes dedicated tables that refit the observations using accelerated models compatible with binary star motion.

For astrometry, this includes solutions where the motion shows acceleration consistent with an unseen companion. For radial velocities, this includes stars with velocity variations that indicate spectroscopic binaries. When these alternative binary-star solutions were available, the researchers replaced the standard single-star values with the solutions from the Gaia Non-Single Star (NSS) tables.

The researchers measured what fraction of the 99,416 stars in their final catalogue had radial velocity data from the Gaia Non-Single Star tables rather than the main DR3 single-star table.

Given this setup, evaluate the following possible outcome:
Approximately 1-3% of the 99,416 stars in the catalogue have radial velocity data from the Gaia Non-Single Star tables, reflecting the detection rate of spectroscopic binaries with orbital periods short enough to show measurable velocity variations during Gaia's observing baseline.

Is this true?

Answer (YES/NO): YES